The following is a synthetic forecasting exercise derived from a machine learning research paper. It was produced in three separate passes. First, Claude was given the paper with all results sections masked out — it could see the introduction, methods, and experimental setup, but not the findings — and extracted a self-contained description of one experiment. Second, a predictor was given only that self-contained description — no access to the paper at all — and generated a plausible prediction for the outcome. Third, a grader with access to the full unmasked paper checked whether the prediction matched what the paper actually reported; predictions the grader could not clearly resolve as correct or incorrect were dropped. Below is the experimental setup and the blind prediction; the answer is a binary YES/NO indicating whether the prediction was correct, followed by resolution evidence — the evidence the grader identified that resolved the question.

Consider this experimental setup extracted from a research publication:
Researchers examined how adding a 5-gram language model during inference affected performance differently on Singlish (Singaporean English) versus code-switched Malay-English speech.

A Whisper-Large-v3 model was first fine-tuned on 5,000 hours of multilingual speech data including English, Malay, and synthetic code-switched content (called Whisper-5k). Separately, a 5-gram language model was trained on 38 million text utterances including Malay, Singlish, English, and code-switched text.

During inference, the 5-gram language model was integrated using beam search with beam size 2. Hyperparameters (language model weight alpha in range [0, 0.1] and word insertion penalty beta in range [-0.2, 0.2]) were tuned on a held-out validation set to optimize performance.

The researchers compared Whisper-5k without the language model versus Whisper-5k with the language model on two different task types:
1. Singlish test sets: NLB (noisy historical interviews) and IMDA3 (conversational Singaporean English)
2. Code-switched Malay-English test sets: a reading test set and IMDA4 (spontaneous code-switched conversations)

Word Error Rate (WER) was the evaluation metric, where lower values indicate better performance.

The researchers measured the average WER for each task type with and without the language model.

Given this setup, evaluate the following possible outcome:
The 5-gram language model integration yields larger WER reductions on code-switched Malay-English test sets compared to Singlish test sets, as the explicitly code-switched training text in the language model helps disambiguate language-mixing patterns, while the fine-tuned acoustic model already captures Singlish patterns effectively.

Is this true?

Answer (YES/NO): NO